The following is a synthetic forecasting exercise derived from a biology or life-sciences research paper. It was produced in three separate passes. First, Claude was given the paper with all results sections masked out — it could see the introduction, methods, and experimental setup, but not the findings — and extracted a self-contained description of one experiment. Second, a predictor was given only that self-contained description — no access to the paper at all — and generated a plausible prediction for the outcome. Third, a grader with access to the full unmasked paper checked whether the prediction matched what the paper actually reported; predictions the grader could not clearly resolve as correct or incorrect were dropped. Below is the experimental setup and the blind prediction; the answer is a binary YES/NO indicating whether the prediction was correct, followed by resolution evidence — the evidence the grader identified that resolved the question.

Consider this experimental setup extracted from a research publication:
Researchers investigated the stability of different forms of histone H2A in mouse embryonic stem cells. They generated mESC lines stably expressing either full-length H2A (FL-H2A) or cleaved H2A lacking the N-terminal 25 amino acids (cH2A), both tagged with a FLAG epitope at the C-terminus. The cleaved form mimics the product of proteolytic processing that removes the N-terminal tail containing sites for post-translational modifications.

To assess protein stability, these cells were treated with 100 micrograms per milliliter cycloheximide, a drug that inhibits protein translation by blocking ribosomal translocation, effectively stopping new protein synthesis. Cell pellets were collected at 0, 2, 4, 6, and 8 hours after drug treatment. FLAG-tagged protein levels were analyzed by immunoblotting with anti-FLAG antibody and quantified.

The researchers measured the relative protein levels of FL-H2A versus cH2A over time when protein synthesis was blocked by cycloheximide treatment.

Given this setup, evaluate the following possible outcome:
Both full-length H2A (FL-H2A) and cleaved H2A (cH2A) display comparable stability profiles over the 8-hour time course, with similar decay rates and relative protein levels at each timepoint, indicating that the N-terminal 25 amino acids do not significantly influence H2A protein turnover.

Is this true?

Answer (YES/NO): NO